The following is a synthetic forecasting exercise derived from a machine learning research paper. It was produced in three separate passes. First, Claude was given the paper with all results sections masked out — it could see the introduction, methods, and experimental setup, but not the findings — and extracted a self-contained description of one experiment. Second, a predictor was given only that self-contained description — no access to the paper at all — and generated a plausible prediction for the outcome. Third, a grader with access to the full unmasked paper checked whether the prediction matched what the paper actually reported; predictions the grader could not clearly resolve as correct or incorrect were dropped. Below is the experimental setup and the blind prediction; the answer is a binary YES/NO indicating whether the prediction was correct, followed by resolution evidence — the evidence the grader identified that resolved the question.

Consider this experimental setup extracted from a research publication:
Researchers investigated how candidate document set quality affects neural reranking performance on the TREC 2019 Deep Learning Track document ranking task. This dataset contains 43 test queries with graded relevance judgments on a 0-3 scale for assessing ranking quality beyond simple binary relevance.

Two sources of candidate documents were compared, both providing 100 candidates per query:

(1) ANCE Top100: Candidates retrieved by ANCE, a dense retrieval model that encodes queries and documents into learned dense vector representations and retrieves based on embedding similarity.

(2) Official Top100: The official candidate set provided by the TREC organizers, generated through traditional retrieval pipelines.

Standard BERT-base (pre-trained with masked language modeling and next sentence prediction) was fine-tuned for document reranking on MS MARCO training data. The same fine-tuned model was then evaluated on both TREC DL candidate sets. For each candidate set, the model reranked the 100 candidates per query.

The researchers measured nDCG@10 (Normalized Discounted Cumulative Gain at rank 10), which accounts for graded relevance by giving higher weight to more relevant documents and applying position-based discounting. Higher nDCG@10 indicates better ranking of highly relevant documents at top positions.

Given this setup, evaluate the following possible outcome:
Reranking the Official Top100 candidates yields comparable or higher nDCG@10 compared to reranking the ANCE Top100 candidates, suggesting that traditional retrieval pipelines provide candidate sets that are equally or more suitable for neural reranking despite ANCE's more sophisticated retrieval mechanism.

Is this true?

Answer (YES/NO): YES